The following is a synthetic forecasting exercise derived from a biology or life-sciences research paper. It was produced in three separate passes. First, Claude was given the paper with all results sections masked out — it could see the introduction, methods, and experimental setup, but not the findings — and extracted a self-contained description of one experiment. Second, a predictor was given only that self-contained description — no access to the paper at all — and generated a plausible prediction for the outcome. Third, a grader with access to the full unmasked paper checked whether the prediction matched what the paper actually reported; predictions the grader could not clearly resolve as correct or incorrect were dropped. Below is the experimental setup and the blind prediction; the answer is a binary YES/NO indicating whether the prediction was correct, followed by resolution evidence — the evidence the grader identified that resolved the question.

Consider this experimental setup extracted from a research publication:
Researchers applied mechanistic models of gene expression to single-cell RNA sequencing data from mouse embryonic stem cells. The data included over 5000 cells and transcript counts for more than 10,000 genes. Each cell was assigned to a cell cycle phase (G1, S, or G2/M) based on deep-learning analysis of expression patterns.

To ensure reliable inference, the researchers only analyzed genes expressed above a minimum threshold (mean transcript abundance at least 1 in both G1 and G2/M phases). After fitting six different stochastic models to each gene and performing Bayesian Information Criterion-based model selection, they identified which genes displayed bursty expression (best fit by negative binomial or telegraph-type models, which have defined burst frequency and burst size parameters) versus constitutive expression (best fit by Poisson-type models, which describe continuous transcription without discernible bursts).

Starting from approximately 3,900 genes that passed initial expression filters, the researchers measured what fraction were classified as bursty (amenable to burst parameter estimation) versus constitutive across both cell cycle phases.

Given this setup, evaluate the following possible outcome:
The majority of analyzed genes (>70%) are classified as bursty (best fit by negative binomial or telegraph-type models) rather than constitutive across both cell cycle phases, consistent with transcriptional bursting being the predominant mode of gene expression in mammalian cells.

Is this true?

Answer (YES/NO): NO